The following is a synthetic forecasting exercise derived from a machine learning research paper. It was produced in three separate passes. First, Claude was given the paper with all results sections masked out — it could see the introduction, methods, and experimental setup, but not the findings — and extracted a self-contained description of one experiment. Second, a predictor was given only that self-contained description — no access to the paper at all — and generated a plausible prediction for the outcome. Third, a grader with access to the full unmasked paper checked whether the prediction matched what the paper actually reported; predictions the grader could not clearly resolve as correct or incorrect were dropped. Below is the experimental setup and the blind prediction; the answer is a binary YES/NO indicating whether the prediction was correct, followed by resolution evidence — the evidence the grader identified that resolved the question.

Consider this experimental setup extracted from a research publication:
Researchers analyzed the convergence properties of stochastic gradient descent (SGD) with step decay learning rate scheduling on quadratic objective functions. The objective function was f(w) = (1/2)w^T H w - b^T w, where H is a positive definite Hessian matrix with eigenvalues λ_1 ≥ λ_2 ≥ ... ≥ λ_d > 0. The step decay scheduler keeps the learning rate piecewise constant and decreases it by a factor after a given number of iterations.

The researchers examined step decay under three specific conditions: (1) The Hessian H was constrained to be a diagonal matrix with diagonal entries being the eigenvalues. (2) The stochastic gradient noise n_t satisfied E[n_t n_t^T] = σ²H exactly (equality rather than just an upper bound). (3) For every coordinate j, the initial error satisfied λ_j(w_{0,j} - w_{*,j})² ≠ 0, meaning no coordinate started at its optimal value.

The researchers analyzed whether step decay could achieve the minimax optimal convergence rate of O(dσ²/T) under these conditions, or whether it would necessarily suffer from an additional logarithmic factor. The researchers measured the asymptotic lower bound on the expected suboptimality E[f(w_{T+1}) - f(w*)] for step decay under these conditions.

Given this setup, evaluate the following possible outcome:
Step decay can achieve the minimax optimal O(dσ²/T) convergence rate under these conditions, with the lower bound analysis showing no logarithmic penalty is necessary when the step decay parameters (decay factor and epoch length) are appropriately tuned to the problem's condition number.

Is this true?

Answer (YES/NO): NO